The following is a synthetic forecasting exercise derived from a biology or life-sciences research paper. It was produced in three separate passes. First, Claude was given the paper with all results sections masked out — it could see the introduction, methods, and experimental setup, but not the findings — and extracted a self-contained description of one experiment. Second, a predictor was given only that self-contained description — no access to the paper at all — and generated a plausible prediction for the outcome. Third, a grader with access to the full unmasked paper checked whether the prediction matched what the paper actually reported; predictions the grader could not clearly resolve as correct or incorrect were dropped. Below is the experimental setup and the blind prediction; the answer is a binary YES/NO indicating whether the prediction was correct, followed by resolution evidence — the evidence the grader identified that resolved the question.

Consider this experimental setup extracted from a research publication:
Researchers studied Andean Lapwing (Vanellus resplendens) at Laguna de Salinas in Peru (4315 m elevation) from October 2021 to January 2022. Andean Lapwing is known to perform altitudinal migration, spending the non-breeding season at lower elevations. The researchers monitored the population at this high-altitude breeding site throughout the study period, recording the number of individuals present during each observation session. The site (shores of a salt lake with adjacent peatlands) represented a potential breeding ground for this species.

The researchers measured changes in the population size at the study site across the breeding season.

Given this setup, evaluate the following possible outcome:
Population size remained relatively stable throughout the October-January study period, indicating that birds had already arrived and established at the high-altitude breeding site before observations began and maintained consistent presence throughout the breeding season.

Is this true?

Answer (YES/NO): NO